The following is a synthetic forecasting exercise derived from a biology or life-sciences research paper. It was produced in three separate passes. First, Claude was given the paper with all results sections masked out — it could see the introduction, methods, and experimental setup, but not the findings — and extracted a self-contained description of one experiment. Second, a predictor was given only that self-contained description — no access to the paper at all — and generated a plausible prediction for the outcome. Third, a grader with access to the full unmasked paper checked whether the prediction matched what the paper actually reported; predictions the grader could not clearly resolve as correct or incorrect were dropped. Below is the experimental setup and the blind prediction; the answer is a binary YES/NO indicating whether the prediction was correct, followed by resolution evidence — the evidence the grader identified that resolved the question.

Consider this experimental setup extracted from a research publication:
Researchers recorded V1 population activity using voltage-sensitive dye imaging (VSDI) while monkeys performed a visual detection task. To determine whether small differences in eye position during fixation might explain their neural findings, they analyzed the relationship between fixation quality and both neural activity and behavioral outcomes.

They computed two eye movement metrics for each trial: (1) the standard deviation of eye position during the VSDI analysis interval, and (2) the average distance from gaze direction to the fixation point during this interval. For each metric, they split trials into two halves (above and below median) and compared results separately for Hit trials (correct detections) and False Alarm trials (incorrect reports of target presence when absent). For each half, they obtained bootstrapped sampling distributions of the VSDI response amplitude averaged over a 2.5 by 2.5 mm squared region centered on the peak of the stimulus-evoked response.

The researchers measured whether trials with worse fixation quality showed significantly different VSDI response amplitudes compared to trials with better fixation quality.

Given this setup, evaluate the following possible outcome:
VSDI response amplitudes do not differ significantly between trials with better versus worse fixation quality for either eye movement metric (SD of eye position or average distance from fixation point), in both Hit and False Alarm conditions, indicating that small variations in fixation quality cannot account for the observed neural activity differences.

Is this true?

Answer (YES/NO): YES